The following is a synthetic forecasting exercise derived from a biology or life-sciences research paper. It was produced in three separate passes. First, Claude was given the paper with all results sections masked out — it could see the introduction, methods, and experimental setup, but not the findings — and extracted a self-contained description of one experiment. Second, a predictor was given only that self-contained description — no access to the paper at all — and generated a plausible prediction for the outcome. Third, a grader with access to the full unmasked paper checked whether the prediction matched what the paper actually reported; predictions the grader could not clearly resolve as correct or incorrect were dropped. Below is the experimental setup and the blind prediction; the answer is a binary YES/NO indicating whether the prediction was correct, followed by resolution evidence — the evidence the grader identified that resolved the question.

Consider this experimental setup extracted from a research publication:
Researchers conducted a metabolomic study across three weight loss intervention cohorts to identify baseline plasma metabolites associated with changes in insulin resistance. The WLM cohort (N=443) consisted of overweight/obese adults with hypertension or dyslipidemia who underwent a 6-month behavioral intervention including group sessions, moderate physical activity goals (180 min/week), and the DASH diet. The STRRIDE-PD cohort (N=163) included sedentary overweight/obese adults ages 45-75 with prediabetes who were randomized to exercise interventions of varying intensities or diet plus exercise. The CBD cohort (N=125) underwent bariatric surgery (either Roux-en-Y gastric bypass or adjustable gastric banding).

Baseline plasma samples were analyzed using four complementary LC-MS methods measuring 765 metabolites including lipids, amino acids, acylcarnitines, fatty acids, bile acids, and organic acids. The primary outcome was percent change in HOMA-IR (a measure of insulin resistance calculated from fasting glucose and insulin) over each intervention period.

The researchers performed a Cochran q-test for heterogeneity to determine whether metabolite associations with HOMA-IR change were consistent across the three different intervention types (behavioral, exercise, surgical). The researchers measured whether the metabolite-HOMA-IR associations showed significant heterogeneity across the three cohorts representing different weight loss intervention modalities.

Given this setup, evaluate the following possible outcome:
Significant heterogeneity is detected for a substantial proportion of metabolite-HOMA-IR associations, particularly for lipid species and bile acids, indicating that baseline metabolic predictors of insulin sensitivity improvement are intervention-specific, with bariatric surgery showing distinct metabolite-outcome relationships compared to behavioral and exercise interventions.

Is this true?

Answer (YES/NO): NO